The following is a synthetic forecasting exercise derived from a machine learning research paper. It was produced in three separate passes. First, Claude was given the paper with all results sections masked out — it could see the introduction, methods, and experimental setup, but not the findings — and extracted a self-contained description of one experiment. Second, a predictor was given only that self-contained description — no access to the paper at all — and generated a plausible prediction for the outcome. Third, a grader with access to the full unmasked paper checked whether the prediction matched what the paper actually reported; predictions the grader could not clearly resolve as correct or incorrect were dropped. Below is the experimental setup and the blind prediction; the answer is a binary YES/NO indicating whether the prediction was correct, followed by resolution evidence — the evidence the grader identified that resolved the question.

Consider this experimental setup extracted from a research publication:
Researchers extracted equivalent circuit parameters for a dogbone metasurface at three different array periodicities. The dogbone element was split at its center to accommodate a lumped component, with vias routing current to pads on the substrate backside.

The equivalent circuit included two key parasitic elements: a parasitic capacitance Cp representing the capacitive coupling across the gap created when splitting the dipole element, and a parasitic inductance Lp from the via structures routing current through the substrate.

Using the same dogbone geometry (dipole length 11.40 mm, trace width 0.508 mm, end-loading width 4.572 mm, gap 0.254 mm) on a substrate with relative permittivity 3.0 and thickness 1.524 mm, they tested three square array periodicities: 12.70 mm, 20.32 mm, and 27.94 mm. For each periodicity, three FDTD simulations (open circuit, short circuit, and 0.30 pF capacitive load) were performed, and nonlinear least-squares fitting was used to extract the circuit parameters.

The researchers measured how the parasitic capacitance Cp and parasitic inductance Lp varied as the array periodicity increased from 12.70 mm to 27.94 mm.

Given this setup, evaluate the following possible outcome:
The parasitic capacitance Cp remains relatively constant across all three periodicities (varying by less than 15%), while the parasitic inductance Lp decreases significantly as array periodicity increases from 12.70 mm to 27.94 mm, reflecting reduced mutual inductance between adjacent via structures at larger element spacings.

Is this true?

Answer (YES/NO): NO